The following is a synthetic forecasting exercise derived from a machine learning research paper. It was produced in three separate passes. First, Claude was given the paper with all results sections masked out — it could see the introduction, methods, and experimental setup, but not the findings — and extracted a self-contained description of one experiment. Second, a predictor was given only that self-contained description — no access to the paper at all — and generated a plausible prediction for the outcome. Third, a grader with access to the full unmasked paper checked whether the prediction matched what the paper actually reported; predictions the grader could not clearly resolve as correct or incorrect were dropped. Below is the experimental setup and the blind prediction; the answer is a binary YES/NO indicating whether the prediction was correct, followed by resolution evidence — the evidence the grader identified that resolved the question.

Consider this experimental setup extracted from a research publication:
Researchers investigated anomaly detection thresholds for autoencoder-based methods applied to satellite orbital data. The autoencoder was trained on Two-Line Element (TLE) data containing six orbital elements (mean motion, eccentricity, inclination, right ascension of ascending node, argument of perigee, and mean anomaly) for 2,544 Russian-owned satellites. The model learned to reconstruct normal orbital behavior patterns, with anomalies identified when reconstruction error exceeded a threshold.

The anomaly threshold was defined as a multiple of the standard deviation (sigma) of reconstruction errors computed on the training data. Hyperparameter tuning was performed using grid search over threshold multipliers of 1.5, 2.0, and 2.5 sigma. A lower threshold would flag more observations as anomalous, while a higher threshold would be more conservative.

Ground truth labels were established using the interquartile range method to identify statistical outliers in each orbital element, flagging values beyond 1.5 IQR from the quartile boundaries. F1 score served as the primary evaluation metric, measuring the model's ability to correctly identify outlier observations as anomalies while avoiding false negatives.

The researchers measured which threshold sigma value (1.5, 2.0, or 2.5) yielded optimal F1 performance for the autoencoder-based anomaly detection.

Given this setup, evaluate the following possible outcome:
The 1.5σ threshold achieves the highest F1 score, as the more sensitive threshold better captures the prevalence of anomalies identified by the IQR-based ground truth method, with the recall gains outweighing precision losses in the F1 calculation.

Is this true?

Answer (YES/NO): YES